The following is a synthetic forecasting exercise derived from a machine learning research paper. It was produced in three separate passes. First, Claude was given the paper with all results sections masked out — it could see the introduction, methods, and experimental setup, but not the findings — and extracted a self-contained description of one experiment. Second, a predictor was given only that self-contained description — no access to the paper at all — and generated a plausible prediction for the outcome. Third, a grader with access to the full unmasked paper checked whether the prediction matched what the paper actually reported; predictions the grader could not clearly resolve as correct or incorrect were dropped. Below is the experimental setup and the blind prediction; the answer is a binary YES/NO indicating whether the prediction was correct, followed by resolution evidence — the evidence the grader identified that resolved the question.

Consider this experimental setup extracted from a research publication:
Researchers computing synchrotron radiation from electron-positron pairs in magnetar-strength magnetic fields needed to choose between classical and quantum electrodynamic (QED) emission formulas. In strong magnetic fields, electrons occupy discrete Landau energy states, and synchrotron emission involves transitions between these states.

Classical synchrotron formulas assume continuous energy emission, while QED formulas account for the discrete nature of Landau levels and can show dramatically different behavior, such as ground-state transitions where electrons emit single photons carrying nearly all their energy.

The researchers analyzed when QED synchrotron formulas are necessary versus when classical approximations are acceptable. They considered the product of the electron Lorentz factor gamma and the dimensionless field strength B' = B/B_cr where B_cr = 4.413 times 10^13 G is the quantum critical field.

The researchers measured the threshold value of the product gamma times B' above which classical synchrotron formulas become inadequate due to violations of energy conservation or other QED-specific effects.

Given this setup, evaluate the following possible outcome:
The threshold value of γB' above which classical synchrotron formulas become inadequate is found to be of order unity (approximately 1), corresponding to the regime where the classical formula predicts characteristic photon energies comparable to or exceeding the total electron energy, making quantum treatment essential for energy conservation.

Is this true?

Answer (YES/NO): NO